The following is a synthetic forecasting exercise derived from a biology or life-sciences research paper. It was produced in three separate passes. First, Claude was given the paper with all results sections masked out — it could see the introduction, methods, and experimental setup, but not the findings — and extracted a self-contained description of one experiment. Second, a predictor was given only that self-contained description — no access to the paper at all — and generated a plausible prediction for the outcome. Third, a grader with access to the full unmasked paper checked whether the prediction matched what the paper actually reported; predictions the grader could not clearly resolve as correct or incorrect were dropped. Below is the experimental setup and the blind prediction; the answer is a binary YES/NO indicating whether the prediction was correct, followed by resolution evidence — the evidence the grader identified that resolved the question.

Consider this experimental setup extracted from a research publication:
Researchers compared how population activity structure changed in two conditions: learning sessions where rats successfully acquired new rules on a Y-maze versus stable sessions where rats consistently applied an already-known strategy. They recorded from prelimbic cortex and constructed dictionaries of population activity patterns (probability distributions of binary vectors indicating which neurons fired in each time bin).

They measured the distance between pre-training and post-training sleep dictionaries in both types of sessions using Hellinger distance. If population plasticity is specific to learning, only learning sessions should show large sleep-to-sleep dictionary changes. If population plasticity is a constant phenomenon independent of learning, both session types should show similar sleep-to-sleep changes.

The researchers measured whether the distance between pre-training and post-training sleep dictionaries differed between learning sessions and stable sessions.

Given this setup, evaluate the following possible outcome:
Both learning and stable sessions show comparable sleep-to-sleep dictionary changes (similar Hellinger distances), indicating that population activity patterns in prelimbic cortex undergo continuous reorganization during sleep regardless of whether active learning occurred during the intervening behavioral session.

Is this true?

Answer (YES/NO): YES